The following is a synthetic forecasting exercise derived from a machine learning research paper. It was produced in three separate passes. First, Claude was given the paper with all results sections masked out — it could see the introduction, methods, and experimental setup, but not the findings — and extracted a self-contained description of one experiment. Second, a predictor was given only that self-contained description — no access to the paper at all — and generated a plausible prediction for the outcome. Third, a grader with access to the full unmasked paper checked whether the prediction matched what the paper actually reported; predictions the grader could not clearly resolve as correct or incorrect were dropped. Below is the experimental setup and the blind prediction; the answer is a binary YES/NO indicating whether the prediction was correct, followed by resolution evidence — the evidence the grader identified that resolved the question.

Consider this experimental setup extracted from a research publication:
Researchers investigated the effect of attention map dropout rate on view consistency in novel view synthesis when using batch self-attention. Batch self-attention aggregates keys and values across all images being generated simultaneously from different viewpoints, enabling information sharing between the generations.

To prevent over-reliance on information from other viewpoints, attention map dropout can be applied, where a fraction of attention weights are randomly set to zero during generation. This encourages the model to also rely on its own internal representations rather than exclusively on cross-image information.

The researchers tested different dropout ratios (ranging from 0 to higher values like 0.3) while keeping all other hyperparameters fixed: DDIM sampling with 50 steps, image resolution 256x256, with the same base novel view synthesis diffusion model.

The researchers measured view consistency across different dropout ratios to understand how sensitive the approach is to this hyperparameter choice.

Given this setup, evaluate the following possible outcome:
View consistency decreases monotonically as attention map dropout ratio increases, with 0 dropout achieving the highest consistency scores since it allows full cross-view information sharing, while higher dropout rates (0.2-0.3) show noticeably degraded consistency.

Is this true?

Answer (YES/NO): NO